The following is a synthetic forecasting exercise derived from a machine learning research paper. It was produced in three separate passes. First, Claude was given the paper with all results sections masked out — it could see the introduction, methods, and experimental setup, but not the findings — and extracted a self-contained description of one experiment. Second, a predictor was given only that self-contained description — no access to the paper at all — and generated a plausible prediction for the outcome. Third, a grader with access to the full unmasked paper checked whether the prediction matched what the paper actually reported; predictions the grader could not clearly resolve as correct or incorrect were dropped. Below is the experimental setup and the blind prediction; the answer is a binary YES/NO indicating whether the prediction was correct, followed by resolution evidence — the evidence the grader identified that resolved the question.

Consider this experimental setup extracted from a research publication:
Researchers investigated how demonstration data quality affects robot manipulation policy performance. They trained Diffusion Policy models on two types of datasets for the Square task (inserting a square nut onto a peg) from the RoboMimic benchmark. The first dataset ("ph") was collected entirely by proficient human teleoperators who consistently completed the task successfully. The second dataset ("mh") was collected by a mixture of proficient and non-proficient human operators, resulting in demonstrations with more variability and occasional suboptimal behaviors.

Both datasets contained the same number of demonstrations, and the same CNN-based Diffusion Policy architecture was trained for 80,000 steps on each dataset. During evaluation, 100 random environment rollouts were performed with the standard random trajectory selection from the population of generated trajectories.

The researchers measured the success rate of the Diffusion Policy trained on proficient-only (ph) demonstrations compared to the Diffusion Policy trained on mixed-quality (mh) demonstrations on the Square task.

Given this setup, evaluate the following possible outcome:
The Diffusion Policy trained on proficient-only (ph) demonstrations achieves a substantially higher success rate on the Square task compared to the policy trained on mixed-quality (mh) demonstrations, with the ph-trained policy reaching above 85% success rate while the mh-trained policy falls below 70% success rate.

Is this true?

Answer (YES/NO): NO